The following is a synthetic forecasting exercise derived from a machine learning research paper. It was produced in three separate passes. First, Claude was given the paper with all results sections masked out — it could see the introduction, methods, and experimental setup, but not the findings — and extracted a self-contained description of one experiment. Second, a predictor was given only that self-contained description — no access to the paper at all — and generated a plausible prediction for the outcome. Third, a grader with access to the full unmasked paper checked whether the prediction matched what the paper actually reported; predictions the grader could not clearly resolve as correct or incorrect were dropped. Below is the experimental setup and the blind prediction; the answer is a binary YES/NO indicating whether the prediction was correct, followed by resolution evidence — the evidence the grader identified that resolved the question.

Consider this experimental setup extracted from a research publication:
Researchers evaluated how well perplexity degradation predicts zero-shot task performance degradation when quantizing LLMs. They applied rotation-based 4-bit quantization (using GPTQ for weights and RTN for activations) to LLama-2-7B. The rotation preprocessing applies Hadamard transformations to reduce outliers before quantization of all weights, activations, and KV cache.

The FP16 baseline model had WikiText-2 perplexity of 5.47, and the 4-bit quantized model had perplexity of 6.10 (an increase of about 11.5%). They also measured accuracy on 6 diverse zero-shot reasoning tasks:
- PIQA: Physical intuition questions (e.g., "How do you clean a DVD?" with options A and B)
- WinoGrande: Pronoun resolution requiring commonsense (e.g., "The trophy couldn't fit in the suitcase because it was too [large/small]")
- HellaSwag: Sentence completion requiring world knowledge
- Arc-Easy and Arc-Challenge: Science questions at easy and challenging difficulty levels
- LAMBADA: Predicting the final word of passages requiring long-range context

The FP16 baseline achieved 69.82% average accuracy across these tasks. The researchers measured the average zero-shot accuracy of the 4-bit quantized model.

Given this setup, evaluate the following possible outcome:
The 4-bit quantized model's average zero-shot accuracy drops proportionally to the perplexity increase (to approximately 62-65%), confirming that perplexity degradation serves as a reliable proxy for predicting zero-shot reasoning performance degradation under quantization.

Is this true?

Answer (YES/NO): NO